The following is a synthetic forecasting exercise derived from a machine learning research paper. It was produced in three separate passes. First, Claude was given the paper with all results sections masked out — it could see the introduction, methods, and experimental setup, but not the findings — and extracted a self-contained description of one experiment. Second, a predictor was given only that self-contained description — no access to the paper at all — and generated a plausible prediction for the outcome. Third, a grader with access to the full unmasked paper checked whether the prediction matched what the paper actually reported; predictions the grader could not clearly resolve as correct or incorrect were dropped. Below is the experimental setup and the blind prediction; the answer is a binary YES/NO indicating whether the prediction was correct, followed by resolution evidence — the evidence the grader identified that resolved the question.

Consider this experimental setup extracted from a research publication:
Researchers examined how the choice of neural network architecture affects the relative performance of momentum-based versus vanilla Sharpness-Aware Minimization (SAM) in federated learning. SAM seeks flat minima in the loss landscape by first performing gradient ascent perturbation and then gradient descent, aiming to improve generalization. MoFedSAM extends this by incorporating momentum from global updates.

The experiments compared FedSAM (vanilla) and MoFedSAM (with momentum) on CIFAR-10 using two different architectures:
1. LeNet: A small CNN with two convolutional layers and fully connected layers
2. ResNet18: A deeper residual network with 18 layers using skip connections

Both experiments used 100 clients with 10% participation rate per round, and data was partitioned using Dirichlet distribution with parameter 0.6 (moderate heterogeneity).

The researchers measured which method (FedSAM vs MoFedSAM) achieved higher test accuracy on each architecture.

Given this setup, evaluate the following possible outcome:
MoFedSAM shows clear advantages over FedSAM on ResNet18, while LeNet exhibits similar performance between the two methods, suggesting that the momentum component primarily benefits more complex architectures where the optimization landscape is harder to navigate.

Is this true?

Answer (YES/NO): NO